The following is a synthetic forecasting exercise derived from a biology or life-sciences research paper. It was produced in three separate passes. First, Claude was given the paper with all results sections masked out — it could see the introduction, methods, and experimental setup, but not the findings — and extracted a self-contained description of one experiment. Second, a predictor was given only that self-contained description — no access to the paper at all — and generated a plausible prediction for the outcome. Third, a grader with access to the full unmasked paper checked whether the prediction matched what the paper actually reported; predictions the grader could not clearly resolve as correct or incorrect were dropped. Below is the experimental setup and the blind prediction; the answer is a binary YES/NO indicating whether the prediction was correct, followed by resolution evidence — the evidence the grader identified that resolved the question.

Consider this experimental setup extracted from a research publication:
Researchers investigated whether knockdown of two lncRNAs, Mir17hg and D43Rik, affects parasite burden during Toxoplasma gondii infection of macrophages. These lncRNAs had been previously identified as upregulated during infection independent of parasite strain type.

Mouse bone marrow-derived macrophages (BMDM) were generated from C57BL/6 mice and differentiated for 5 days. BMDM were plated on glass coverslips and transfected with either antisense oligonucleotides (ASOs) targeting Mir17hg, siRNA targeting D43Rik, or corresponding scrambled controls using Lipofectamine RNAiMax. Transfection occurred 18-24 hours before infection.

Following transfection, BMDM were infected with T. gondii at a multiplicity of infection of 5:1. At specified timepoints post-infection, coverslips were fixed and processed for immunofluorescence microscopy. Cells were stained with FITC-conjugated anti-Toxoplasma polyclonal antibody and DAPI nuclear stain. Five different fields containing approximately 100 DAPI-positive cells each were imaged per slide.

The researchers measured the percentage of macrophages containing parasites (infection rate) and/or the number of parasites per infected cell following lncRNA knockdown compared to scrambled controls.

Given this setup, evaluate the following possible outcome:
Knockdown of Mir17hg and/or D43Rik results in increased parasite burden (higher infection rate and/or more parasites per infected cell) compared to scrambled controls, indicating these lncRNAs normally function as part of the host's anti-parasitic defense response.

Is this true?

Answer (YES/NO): NO